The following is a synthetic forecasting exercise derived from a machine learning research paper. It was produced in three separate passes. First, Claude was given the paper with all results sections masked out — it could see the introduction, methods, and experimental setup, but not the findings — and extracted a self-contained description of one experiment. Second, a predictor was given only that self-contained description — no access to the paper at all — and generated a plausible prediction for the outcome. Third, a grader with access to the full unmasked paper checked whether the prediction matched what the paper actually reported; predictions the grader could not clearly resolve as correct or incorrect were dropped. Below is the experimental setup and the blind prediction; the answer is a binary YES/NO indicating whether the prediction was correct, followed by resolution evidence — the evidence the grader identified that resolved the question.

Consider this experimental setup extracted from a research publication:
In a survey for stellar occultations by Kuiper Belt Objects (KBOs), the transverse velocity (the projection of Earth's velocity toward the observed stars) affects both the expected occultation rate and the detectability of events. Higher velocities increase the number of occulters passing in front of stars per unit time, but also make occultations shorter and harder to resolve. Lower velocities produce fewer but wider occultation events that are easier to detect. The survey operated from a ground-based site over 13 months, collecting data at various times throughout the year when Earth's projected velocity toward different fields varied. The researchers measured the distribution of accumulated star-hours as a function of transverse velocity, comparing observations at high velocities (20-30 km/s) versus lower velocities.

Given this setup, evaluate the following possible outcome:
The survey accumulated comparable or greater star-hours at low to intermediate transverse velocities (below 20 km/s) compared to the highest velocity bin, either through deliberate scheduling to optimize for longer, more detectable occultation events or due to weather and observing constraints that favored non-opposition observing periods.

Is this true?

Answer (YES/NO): NO